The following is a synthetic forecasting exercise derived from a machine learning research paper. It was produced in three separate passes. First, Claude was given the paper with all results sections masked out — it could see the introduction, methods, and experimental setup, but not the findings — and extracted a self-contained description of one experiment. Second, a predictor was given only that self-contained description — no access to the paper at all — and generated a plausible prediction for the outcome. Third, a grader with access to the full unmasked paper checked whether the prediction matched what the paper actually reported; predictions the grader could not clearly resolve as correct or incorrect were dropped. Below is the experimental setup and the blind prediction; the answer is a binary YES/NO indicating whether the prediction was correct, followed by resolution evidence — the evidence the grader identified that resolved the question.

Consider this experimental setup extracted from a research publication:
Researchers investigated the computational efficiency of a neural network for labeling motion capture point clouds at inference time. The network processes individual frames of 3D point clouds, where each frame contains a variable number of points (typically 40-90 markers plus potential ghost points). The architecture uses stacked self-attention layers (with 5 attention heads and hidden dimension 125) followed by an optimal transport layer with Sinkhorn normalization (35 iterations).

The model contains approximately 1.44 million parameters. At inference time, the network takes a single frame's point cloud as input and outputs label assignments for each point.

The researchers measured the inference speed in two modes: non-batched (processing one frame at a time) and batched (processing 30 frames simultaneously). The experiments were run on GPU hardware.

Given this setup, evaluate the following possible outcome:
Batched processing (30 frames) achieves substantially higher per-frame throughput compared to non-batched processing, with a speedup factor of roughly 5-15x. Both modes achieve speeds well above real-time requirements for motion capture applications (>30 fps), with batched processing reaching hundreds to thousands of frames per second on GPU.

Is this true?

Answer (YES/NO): NO